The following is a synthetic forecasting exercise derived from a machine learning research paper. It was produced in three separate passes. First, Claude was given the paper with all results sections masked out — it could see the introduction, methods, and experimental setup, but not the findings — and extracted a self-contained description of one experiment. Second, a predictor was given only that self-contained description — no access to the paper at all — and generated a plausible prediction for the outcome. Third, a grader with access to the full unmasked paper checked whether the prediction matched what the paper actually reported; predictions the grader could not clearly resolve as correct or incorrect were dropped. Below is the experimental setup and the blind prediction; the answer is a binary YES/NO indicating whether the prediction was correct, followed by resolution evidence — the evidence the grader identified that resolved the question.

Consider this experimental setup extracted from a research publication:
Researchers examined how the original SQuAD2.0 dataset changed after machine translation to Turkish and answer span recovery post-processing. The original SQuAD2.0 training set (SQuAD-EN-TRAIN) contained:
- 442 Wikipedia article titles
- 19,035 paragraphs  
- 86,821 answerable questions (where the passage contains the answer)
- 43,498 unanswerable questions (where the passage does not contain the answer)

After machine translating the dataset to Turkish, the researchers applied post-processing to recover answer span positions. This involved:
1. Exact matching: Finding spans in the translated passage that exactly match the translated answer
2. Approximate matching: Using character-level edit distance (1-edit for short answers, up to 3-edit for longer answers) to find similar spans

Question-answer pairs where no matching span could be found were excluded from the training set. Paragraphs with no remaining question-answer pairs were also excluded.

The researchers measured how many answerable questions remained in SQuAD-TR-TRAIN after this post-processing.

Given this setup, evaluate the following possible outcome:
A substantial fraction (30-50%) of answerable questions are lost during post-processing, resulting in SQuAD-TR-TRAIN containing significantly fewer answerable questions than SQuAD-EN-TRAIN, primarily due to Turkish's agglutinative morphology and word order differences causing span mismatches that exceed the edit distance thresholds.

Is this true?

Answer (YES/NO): NO